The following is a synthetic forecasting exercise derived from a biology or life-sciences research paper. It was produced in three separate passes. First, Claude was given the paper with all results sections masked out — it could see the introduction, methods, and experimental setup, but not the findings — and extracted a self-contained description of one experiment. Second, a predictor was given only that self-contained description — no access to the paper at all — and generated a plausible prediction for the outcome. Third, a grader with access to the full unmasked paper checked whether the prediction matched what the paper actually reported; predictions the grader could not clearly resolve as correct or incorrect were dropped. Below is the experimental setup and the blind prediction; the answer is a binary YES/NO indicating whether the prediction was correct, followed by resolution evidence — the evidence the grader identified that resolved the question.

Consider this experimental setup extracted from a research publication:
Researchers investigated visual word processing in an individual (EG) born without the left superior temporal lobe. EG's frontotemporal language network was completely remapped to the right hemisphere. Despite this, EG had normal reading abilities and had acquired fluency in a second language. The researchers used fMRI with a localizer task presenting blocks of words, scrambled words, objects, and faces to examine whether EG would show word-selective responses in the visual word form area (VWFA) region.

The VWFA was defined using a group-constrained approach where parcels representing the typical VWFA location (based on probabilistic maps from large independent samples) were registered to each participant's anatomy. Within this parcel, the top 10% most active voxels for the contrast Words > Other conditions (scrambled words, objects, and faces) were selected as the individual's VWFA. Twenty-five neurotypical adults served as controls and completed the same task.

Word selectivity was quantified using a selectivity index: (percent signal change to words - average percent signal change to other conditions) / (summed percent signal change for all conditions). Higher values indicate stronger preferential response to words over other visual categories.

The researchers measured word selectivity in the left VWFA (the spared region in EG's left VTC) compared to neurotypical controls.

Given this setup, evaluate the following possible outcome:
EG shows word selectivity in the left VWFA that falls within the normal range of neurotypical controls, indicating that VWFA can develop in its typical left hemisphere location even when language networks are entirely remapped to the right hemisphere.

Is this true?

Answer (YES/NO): NO